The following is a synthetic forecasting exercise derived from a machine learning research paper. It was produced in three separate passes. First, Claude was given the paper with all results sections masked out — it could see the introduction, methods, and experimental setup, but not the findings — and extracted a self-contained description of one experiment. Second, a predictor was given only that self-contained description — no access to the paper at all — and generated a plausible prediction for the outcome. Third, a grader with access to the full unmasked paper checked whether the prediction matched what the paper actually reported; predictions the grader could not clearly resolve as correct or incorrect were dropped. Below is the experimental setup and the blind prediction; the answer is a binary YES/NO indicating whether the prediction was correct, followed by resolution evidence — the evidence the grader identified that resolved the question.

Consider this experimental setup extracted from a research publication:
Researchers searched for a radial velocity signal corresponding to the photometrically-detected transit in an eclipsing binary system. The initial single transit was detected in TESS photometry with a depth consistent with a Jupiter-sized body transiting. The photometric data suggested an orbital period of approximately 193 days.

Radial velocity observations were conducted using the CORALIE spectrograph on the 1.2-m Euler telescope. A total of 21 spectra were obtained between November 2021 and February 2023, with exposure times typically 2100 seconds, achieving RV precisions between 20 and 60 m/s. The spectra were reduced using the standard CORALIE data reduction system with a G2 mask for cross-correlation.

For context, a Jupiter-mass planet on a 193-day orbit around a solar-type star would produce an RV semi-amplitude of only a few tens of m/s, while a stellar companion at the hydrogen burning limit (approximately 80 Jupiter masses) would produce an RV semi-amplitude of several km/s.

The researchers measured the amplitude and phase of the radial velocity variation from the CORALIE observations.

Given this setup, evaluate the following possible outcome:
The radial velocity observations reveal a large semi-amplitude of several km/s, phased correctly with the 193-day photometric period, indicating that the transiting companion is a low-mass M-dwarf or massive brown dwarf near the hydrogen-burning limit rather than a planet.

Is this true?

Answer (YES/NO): YES